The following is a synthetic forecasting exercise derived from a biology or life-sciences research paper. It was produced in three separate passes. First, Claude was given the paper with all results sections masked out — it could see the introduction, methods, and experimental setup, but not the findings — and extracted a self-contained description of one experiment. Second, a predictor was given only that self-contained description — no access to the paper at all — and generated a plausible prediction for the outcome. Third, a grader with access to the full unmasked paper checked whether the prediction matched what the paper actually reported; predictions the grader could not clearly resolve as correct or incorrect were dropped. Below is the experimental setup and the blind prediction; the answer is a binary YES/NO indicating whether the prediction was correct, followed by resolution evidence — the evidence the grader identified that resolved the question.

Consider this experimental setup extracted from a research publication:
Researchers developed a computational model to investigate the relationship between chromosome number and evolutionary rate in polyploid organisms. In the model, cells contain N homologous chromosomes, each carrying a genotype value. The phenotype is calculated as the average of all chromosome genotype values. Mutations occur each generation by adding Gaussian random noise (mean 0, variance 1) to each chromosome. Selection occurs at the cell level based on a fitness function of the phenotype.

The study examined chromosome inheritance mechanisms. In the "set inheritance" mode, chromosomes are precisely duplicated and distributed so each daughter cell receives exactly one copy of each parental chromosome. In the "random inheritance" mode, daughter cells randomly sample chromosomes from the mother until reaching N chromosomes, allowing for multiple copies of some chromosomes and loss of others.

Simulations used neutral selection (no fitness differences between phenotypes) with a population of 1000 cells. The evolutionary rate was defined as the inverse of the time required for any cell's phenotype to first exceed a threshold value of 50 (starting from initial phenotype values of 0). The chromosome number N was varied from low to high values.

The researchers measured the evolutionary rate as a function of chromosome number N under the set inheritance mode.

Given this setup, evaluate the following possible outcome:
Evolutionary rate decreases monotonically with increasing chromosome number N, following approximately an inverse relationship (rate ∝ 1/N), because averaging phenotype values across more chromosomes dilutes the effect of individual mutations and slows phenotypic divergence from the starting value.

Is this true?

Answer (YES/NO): NO